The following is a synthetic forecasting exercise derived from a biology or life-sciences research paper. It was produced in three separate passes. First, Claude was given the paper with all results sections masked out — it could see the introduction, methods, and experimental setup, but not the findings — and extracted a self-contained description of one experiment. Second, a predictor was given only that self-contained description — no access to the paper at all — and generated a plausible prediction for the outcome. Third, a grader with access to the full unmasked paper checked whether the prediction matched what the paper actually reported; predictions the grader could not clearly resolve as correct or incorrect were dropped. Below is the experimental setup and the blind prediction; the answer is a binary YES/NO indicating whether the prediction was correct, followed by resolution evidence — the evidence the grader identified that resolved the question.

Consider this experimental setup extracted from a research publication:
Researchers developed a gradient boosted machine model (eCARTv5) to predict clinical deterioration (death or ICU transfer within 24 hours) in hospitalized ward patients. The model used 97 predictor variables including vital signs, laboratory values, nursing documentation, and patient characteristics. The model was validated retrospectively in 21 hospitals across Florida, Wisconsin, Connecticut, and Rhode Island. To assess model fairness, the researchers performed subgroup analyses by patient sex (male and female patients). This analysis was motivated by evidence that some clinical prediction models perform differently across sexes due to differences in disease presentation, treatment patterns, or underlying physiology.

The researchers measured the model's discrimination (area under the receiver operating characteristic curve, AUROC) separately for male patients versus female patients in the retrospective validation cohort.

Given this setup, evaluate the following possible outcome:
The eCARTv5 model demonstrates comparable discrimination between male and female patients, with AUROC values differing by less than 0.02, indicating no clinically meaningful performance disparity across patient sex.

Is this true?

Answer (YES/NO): NO